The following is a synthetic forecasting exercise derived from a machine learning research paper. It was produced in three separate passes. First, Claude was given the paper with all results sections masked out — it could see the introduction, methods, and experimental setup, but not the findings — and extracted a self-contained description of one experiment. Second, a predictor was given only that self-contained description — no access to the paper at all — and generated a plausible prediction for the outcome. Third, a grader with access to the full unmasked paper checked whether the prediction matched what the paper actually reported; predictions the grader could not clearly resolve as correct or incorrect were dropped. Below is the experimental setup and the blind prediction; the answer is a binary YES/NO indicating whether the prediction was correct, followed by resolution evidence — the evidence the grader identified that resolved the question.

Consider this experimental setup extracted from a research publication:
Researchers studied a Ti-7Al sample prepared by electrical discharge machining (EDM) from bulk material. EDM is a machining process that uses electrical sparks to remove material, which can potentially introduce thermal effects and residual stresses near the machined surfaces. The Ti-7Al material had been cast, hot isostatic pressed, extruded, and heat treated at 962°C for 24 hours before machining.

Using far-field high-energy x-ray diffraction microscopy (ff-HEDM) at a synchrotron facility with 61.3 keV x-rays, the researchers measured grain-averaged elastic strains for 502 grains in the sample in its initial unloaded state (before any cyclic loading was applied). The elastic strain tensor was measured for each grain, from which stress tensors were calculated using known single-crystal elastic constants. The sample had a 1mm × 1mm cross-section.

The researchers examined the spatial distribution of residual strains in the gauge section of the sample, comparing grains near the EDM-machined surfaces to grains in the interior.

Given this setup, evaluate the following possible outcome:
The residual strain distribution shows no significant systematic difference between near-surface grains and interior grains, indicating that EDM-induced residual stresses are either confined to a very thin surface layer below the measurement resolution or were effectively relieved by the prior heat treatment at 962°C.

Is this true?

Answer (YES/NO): NO